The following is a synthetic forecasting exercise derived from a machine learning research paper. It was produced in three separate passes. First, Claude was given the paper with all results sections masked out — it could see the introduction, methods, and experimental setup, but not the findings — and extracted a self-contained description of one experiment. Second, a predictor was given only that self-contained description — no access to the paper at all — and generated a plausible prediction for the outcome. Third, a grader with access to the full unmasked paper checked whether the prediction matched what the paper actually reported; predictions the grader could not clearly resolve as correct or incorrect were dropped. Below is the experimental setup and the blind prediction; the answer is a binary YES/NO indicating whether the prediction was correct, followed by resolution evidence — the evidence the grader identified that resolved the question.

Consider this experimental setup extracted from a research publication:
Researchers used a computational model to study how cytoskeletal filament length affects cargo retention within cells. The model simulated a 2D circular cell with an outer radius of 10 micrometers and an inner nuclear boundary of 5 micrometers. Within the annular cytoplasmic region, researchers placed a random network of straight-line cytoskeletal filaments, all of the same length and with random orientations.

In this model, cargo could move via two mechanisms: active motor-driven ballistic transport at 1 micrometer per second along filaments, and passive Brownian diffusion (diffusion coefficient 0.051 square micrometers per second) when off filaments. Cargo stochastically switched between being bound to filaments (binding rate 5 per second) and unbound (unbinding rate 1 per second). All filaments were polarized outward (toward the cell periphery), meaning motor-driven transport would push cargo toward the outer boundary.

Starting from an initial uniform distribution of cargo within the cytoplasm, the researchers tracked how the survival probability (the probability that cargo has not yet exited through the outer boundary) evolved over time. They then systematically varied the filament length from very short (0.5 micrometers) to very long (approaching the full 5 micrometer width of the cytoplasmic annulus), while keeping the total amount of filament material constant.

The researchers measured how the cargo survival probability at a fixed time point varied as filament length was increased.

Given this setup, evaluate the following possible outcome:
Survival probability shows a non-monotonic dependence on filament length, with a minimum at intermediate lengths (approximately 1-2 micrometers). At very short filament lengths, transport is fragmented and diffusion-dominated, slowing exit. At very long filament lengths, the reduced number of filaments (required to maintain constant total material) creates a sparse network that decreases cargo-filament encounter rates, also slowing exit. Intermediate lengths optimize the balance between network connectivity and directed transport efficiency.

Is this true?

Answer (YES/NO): NO